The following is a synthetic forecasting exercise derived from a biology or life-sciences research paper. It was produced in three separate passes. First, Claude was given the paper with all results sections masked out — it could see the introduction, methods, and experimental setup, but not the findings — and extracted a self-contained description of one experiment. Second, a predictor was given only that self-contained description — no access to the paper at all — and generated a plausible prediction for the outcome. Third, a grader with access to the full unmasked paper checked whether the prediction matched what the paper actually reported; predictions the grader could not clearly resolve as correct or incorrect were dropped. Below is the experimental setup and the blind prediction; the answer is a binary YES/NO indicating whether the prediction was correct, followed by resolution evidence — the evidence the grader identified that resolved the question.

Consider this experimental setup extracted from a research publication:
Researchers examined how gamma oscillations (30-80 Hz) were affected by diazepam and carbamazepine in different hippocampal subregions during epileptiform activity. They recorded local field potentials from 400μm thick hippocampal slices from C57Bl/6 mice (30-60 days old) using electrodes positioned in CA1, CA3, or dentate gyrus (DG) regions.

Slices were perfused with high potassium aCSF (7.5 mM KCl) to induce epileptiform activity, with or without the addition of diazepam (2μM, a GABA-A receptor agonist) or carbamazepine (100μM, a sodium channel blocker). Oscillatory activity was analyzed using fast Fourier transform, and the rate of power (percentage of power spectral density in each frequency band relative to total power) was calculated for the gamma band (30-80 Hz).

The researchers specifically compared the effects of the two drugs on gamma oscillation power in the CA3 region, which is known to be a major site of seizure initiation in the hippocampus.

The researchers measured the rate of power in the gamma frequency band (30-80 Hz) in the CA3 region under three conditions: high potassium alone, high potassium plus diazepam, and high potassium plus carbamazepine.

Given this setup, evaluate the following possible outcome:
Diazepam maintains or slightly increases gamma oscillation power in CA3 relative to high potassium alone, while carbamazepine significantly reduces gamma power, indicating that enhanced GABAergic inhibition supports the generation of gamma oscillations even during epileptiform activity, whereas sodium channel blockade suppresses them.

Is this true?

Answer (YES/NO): NO